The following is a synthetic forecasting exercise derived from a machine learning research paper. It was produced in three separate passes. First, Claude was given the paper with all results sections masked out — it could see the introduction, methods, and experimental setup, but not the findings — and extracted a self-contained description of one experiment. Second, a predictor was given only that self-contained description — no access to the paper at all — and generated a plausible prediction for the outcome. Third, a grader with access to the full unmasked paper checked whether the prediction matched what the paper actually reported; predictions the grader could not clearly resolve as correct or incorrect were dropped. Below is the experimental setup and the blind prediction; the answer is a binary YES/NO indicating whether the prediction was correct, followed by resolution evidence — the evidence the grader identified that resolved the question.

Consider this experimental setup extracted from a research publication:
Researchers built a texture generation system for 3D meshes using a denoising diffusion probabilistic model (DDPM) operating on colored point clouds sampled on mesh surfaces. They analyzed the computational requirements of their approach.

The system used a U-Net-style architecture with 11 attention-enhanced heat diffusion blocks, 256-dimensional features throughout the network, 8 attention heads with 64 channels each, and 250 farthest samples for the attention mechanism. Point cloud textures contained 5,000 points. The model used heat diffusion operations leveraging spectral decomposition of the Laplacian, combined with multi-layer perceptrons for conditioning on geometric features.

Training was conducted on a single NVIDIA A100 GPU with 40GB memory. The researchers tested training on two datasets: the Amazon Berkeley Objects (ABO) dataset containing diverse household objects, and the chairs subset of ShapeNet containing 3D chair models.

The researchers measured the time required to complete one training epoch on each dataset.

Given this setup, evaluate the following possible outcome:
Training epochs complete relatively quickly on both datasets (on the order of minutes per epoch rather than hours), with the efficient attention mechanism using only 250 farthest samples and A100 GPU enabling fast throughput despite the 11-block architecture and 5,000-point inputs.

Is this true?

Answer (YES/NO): YES